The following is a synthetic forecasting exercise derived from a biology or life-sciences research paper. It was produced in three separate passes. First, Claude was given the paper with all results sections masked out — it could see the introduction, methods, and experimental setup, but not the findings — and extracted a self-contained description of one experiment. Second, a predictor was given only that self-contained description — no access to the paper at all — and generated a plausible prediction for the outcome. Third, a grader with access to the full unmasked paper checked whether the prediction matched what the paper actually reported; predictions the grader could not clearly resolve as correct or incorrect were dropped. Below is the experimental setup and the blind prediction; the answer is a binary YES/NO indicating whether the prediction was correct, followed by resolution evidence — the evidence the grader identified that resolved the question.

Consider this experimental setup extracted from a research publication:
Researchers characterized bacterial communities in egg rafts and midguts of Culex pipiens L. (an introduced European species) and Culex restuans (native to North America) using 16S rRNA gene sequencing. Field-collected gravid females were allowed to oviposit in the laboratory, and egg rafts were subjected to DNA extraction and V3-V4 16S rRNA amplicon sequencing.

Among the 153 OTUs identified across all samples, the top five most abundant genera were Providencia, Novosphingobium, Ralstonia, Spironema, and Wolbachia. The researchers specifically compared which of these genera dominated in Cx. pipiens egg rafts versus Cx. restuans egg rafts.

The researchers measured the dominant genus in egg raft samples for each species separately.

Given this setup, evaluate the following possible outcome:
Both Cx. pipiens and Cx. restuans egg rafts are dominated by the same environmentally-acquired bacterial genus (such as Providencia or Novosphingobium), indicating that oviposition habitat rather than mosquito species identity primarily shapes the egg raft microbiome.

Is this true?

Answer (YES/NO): NO